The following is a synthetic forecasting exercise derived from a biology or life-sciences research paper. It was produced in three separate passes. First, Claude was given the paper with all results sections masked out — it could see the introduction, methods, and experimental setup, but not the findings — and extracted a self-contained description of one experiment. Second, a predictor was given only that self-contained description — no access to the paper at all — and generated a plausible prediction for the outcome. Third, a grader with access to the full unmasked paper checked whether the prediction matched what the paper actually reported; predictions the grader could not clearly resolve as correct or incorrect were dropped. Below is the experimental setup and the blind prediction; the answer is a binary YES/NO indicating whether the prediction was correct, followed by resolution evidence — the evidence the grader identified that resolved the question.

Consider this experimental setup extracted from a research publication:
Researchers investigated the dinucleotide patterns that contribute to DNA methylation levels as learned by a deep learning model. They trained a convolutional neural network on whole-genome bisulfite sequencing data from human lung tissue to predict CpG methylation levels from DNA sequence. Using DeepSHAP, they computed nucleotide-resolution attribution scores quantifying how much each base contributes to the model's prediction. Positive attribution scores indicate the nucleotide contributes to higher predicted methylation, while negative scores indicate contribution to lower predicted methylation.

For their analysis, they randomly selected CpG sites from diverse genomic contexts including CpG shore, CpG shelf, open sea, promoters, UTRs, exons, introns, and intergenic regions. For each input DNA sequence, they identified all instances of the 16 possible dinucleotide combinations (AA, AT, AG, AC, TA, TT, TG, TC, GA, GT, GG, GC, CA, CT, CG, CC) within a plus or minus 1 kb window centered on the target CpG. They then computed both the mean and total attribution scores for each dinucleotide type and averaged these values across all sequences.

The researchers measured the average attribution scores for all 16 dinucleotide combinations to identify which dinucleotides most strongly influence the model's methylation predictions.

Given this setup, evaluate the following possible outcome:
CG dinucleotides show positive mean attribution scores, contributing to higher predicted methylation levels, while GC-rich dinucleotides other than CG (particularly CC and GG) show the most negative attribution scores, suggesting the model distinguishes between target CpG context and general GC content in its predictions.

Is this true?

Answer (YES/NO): NO